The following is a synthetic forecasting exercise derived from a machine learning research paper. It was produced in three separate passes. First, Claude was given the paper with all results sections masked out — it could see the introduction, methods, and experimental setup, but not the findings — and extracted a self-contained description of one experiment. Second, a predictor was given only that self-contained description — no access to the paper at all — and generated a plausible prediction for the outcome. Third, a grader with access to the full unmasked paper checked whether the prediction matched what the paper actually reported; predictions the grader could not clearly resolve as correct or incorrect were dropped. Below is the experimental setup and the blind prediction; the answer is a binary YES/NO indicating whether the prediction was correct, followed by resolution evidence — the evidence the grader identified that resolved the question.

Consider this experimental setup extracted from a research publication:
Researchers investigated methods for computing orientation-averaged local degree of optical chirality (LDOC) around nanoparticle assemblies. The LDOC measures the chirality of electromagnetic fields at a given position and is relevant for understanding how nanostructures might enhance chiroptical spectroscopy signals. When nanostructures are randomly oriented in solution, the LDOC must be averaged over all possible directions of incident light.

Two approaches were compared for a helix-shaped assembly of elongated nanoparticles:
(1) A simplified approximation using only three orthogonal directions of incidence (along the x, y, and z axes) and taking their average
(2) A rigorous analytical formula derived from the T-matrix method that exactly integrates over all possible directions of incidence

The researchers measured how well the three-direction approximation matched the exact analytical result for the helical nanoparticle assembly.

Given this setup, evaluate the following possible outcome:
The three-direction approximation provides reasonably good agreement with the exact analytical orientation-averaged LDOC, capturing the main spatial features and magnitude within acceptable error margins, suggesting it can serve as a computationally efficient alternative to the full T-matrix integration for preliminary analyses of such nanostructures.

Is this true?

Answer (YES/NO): NO